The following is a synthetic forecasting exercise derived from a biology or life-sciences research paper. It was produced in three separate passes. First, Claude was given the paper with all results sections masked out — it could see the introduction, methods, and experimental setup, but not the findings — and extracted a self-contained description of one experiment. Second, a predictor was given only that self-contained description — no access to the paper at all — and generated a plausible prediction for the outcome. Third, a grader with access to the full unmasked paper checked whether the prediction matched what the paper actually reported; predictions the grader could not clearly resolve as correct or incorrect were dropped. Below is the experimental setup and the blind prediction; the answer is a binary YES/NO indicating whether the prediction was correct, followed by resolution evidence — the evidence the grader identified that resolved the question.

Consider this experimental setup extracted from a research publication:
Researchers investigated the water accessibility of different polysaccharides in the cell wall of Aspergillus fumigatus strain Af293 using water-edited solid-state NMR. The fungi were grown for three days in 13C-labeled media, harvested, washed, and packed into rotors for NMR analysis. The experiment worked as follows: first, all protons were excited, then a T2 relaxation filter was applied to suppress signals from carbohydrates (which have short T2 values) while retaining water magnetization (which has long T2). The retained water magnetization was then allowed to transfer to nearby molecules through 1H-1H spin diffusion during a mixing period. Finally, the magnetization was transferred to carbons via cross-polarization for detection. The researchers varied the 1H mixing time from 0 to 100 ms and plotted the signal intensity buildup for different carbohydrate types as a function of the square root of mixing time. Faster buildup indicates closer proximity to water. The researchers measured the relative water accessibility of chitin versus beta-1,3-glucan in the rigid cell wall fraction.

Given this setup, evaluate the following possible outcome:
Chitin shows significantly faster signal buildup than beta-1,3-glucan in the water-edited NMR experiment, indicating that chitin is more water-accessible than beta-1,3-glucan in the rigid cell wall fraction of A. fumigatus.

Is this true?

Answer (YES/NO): NO